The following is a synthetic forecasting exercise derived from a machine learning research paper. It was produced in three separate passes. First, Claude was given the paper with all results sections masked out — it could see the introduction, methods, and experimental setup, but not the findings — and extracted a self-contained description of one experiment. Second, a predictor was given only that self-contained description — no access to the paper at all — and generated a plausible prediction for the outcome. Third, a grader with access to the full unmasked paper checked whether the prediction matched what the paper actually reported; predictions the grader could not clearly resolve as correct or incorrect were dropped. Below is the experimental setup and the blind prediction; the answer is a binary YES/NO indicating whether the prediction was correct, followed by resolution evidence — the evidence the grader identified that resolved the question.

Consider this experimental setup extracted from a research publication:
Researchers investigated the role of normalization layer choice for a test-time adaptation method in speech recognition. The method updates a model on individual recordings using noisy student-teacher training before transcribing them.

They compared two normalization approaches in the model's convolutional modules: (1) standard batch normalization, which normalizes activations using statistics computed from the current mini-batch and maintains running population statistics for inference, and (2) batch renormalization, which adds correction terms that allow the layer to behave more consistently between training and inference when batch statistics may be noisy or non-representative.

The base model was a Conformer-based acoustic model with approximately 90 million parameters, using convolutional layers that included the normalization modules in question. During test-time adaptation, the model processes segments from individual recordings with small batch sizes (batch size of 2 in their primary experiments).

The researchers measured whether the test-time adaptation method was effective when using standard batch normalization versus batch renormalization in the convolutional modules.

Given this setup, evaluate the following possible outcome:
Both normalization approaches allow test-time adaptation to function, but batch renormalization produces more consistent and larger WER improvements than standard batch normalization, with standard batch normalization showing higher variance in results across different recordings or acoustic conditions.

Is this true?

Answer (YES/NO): NO